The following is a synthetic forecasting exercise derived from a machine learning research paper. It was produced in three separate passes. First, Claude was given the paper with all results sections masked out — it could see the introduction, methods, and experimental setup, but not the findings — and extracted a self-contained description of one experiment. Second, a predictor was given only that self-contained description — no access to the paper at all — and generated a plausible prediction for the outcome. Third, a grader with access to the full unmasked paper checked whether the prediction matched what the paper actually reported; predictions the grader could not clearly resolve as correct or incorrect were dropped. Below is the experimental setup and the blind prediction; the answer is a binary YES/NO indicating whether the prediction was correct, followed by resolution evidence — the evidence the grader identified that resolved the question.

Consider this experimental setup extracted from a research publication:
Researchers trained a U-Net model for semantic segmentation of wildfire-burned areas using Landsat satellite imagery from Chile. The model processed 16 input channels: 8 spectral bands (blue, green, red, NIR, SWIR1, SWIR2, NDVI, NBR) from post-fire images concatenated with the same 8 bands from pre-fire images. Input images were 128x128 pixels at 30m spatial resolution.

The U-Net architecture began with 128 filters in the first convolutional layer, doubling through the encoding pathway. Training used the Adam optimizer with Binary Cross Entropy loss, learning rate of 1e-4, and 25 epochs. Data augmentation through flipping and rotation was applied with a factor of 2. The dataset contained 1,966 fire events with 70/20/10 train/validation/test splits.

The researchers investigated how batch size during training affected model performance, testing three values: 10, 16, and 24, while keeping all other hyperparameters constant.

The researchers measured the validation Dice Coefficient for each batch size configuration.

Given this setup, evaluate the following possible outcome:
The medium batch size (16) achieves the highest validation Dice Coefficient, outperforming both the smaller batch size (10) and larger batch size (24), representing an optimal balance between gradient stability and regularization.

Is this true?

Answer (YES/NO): YES